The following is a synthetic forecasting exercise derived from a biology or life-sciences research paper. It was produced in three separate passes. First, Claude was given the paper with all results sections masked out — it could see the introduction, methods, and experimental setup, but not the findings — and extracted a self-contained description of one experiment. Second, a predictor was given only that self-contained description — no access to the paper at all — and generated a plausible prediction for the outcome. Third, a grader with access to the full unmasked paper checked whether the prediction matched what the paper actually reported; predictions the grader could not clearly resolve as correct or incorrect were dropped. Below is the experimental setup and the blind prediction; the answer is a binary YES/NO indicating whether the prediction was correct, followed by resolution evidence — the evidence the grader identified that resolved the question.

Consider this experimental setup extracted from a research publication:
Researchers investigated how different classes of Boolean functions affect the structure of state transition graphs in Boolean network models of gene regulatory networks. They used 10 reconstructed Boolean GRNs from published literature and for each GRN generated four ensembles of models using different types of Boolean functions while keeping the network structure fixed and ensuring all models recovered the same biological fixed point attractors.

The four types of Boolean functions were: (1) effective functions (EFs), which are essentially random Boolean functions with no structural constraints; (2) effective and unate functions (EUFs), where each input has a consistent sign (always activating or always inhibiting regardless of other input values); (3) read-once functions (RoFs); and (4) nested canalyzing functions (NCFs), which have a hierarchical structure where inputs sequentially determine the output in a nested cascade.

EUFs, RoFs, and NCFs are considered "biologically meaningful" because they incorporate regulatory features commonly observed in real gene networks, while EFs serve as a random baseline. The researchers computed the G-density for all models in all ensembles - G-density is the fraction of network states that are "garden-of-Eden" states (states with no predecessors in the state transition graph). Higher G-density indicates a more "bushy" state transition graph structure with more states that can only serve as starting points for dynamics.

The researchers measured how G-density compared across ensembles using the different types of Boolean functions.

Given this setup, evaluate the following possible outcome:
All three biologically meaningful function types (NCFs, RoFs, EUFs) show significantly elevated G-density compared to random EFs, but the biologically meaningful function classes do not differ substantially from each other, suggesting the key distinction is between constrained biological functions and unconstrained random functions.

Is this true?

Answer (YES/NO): NO